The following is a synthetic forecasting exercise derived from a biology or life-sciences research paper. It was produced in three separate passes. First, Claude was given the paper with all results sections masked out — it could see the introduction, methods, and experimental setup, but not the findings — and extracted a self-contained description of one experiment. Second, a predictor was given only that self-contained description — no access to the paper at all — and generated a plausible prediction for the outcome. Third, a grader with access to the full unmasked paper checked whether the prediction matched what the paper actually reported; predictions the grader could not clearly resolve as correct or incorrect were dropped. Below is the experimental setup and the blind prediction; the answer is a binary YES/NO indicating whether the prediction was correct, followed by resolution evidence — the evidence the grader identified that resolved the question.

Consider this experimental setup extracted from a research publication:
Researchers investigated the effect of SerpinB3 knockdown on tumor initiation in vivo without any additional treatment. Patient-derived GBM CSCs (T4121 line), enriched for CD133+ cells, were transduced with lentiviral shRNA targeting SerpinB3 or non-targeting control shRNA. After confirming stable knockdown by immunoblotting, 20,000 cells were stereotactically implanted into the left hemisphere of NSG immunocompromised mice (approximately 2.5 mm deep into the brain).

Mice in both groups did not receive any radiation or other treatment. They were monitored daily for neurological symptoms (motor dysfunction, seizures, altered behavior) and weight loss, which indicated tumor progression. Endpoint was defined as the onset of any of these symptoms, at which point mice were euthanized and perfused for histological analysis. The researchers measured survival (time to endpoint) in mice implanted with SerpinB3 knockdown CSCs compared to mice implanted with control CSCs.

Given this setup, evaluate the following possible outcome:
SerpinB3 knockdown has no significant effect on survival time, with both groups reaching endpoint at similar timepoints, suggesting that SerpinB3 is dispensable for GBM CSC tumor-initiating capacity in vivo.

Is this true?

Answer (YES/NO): NO